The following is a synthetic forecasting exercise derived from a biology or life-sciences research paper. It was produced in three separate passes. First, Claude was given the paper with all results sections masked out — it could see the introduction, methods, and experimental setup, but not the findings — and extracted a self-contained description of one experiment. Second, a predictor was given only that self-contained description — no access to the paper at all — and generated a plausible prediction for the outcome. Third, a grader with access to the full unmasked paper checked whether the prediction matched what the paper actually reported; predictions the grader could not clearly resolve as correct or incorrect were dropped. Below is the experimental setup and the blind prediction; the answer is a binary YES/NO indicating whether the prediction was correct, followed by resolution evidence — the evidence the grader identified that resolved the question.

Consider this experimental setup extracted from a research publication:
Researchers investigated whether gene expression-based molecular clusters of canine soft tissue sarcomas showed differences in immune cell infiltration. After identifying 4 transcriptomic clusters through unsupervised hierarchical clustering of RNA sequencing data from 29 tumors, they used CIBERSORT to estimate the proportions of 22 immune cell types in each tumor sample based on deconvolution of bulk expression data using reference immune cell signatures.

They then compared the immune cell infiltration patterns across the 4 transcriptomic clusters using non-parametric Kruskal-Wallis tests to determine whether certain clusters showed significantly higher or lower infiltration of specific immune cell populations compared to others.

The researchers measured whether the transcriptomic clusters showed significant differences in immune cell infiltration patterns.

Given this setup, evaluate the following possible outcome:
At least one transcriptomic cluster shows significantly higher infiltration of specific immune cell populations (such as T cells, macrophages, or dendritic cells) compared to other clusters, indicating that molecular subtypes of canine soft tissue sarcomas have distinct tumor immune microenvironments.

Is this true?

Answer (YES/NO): YES